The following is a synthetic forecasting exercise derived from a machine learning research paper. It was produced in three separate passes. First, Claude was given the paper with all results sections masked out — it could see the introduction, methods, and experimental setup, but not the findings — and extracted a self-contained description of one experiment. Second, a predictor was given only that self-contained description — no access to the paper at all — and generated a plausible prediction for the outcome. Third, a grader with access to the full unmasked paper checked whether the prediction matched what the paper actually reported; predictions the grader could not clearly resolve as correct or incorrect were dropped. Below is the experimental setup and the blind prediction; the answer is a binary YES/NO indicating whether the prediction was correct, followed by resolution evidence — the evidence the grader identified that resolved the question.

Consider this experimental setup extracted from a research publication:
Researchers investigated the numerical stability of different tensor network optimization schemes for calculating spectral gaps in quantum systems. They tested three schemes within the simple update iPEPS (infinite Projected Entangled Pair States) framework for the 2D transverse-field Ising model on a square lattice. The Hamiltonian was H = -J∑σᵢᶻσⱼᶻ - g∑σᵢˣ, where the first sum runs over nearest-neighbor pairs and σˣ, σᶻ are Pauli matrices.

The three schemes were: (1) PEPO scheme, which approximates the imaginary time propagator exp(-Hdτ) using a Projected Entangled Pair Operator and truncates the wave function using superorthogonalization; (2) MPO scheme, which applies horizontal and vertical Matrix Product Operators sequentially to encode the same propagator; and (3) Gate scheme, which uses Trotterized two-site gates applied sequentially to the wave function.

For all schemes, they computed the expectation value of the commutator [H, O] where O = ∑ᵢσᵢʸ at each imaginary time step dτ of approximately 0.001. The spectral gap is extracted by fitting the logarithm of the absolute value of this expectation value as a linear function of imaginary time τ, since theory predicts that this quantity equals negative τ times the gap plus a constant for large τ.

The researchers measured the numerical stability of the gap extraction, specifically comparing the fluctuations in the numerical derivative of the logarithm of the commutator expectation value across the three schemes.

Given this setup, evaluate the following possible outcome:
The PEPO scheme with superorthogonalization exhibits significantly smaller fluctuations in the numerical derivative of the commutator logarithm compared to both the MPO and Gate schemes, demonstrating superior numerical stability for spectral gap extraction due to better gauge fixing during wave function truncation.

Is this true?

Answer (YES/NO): NO